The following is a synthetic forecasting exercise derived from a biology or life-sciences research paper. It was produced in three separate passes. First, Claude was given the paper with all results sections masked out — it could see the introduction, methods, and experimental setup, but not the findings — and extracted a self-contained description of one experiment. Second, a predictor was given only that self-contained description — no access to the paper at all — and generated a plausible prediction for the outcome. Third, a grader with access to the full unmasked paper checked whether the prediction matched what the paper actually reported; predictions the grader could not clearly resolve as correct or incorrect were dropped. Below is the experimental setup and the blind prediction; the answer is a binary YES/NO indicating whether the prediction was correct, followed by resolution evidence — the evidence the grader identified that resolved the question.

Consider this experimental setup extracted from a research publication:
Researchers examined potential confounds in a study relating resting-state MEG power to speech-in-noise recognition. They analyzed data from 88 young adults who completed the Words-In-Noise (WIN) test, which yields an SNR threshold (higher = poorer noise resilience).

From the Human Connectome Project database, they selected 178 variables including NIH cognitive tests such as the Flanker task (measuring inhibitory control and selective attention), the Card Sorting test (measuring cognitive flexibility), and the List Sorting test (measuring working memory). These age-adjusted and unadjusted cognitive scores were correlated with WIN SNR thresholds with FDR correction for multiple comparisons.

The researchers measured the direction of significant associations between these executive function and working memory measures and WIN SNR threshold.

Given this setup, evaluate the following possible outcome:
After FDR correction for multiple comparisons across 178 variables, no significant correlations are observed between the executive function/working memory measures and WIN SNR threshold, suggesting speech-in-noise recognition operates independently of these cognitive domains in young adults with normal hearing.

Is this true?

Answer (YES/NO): NO